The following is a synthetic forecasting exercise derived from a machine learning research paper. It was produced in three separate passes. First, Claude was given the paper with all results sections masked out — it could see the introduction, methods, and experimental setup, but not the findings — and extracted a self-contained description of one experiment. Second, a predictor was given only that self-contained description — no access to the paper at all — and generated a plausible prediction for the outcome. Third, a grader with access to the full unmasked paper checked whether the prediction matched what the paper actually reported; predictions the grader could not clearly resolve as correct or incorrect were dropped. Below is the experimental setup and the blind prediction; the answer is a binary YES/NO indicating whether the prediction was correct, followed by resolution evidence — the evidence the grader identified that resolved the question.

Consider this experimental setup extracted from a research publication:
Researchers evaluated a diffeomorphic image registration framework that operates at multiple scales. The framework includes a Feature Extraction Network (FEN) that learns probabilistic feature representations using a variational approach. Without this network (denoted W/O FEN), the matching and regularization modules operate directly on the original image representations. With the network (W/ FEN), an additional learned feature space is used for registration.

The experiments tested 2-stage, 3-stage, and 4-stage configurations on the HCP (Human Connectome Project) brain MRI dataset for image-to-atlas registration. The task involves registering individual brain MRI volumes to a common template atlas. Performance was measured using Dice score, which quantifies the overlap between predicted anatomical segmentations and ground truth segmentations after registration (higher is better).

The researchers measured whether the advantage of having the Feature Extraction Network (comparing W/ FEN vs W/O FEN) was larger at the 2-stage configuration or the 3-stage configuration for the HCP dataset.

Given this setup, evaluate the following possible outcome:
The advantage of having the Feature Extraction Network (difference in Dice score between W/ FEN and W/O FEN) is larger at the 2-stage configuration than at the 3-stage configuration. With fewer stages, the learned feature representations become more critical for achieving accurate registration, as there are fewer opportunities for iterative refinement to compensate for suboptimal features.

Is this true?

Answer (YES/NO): YES